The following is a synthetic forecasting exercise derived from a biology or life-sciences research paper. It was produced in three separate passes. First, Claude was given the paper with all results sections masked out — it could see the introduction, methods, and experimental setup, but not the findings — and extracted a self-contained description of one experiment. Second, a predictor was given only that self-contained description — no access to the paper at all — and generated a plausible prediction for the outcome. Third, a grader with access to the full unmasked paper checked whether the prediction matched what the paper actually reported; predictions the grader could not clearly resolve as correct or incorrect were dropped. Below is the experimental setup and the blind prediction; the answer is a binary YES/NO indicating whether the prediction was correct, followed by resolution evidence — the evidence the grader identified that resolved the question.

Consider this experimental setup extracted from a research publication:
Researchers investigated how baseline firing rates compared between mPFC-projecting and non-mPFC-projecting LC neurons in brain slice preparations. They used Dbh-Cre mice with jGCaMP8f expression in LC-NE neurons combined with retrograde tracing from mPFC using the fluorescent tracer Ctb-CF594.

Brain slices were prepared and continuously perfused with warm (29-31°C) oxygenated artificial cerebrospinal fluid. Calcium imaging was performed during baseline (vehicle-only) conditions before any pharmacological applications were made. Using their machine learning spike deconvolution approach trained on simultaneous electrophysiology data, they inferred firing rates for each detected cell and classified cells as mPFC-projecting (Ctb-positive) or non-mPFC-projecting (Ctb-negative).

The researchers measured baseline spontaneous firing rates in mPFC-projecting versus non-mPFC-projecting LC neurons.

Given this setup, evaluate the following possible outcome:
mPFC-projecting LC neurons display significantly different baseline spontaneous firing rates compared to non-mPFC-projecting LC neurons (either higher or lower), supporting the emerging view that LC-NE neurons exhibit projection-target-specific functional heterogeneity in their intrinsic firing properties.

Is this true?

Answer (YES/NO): NO